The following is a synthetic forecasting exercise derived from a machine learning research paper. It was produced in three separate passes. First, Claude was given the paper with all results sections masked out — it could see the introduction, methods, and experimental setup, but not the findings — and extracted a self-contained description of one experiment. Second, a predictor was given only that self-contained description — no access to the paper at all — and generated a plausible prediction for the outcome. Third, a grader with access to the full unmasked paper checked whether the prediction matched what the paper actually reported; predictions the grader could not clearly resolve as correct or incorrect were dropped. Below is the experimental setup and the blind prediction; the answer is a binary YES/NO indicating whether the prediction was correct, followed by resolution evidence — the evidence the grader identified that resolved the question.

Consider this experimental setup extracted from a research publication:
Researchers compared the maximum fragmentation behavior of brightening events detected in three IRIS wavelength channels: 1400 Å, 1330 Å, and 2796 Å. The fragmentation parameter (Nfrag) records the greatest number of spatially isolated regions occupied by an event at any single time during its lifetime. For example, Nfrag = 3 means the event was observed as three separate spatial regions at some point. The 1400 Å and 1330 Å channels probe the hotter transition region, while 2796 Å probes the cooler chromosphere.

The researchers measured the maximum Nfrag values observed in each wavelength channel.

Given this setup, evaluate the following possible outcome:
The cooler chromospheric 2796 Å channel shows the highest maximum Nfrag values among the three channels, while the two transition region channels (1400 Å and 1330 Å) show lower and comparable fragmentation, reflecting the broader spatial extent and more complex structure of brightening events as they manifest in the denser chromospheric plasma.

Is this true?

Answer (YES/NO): NO